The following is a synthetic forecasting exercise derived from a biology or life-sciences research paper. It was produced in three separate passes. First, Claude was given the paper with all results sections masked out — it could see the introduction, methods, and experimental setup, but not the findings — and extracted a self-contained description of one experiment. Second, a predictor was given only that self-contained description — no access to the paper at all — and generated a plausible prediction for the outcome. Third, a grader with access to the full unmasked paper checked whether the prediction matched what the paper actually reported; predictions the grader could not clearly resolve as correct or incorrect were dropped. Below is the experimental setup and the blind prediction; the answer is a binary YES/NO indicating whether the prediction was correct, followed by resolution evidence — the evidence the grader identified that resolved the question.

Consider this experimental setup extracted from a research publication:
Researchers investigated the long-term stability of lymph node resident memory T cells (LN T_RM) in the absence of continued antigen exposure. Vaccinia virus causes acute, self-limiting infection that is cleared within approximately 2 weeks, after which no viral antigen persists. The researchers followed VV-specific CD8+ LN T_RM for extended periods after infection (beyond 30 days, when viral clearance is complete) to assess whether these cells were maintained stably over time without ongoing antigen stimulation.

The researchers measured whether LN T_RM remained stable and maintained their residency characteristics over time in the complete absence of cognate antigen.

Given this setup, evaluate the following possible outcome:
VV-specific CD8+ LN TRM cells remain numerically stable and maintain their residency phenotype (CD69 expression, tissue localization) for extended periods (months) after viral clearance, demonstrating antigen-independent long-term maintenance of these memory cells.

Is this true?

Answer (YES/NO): YES